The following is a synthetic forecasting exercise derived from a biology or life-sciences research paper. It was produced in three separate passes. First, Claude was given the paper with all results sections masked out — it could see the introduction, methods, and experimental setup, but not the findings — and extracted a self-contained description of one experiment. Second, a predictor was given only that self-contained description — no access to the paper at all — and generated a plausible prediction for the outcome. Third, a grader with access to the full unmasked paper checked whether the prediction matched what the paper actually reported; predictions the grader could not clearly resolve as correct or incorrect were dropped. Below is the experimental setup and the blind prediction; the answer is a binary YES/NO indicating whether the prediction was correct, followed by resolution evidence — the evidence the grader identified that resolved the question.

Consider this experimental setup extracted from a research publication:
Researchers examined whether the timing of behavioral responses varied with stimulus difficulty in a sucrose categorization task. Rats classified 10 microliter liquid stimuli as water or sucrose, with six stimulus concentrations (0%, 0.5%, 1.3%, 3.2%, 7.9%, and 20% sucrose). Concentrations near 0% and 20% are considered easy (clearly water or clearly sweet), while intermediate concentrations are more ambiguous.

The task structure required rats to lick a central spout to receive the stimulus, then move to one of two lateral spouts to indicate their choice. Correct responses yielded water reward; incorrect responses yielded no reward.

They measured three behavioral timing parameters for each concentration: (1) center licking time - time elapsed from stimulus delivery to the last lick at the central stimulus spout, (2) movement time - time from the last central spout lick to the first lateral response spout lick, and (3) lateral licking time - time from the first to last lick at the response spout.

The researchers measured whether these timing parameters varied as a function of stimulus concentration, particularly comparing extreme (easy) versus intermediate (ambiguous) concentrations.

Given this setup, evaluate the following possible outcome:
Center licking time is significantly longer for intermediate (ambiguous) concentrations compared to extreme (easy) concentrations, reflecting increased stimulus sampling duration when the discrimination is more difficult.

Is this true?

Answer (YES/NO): NO